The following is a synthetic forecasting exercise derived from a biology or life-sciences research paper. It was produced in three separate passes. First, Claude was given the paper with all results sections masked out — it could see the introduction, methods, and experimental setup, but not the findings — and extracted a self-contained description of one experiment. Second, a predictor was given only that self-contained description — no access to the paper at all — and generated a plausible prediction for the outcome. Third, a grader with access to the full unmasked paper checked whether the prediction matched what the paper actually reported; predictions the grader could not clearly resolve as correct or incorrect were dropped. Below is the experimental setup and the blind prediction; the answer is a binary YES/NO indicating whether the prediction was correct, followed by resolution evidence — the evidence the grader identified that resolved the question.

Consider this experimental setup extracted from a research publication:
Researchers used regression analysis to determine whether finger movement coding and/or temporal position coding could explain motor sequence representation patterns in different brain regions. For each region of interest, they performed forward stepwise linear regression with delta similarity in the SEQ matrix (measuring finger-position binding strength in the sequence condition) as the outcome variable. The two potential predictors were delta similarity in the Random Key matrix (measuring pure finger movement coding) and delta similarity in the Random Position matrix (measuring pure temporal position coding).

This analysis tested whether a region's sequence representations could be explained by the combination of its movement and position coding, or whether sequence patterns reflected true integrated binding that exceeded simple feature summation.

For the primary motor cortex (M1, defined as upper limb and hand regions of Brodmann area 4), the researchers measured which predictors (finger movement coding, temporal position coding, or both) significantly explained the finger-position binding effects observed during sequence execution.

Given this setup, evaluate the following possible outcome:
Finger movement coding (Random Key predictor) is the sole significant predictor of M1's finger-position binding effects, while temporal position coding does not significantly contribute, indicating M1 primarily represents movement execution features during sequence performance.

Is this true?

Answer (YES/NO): YES